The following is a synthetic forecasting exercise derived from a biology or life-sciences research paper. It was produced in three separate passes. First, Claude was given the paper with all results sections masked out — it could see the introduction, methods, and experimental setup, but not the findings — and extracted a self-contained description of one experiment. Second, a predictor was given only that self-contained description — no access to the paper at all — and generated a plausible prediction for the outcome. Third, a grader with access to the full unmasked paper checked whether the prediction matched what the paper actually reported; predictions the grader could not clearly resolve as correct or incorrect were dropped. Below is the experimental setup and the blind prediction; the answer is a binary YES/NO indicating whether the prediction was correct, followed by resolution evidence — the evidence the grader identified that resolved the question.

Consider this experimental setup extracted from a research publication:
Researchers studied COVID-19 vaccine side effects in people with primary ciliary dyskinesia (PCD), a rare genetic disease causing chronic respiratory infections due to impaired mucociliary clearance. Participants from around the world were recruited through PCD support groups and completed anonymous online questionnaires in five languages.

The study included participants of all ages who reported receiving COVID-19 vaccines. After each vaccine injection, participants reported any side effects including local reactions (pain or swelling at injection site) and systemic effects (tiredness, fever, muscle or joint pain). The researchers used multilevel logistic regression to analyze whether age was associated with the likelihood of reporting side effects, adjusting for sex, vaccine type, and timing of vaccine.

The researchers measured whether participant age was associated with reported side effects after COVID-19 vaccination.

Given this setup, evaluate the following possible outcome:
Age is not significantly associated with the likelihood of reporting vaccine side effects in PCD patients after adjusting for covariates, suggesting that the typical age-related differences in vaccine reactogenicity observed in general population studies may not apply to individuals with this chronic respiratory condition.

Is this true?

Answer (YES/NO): NO